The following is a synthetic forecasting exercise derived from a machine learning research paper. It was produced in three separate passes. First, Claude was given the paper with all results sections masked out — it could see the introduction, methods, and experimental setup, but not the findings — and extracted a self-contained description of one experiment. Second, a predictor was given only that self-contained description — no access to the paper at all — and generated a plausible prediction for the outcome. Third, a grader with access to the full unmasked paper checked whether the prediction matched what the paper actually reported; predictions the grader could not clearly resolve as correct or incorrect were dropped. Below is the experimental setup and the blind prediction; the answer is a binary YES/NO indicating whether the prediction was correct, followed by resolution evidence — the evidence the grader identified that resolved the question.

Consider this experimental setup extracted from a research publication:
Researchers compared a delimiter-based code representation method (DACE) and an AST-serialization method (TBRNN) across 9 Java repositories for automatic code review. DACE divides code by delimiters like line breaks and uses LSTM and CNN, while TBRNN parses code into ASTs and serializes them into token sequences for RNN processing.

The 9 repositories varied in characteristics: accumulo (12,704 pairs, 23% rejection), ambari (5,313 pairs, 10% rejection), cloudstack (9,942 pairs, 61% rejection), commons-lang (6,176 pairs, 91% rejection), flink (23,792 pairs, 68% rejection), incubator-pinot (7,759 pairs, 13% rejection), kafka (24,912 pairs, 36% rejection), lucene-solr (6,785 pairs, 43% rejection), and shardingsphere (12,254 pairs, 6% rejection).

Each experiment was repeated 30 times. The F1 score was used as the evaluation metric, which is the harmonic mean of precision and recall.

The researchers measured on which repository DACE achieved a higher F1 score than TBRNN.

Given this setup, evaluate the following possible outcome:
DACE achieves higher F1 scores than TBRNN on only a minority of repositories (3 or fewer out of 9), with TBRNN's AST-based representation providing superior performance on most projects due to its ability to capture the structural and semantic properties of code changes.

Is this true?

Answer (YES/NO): YES